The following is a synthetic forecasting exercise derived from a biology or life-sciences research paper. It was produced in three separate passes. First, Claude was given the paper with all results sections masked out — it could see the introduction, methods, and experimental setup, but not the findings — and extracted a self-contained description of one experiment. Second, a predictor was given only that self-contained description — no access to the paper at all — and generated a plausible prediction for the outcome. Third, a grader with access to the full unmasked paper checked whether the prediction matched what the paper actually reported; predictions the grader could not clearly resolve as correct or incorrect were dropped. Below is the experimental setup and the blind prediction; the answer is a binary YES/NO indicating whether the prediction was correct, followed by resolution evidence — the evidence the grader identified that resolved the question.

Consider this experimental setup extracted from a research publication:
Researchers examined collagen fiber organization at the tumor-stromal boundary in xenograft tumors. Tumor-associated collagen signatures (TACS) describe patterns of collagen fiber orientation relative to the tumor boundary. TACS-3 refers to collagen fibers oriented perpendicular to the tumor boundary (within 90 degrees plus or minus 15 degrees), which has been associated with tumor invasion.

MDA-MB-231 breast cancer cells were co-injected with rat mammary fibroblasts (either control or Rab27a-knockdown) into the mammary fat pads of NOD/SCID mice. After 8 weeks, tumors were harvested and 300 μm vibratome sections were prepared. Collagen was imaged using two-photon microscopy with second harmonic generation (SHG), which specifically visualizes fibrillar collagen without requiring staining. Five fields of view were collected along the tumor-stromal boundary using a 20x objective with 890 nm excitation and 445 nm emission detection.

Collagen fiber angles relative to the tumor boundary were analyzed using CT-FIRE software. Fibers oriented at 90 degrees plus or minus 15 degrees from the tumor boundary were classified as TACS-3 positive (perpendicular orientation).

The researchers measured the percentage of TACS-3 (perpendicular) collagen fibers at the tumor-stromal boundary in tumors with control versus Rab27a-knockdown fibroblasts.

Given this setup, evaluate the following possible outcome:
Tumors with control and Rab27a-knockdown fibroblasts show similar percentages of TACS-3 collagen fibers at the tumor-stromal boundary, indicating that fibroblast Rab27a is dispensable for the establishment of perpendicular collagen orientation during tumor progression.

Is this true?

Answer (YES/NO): NO